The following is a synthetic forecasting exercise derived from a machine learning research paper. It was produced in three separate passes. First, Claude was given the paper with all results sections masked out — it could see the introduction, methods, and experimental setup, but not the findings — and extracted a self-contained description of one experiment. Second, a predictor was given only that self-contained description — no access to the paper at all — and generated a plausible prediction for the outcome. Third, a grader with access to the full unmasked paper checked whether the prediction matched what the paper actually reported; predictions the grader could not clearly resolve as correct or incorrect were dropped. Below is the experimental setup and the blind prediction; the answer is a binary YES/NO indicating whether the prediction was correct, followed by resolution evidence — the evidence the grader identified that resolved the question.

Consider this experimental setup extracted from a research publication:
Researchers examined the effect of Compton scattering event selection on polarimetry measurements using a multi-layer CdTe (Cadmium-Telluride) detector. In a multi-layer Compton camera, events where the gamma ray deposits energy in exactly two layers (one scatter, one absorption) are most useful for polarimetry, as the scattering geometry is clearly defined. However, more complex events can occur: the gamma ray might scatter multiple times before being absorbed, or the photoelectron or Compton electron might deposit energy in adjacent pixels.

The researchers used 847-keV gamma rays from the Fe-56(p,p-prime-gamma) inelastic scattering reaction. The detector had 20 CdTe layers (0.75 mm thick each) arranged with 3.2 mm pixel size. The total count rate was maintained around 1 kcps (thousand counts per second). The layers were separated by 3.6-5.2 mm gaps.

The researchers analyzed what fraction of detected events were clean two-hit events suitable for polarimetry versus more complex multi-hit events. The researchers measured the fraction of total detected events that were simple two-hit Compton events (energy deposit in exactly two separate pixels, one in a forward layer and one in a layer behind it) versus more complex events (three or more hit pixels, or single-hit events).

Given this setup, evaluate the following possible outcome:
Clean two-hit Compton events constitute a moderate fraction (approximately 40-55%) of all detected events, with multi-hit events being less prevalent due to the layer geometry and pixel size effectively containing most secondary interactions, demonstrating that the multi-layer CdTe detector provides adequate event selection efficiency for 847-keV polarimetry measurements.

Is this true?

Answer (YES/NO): NO